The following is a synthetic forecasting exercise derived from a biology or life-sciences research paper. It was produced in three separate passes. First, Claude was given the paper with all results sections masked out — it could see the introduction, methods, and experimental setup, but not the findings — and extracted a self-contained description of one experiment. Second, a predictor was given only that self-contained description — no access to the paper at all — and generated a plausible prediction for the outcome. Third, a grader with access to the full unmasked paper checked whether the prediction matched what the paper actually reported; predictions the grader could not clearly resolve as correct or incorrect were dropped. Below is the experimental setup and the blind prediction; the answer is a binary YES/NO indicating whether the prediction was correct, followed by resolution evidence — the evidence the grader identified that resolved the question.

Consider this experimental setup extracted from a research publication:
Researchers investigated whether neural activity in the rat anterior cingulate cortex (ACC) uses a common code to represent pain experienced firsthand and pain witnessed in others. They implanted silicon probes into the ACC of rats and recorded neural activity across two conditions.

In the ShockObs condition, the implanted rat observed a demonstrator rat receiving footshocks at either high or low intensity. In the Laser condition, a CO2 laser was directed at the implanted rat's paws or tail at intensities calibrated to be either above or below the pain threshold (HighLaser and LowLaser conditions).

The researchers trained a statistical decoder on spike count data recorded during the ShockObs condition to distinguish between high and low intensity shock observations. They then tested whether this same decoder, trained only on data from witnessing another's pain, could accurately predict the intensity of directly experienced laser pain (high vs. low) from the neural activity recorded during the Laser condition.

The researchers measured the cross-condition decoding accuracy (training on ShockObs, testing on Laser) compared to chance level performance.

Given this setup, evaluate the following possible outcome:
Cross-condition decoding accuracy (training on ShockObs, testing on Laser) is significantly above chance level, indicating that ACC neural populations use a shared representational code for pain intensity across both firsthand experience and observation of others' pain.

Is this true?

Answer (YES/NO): YES